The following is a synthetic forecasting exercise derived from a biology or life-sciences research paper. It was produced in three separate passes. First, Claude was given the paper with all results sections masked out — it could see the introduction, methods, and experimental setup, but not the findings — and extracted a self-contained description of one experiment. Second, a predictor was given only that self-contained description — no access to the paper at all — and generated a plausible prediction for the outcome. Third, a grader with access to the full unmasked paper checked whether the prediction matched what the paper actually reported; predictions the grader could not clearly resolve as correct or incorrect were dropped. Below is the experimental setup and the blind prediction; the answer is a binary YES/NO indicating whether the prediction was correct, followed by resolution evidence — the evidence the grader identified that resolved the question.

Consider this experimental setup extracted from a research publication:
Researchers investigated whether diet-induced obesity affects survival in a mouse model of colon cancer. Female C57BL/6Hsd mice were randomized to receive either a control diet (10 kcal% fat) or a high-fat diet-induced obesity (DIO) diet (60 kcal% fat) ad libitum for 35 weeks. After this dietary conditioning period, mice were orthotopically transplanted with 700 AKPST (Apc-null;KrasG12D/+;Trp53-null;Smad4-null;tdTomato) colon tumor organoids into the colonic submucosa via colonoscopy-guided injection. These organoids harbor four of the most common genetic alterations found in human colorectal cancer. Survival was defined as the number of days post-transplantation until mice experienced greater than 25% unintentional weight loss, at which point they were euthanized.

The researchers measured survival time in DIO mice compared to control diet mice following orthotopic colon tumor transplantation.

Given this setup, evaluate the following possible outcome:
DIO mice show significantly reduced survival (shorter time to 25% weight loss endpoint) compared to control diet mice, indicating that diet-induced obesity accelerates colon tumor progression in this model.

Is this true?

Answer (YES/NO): YES